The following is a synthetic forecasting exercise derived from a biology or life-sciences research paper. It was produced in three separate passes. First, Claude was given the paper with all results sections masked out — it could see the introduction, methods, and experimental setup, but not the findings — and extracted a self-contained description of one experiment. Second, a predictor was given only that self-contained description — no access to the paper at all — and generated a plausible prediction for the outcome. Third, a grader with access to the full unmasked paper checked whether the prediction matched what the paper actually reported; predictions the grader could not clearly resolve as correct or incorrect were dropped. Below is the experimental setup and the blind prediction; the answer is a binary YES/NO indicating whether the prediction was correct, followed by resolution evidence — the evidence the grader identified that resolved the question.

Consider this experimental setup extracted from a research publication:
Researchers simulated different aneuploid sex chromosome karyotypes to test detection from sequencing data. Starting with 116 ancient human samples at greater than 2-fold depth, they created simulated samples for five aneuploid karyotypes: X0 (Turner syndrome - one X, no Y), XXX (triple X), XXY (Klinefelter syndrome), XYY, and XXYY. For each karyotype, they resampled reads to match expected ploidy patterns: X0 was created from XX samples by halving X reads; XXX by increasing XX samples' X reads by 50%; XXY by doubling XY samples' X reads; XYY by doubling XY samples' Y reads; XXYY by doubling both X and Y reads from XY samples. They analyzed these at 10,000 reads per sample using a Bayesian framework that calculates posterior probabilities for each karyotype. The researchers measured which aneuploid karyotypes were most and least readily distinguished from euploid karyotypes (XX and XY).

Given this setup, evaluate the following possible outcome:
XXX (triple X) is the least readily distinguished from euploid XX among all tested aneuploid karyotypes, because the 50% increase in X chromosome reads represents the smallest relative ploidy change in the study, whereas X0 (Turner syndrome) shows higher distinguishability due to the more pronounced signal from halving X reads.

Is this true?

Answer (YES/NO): NO